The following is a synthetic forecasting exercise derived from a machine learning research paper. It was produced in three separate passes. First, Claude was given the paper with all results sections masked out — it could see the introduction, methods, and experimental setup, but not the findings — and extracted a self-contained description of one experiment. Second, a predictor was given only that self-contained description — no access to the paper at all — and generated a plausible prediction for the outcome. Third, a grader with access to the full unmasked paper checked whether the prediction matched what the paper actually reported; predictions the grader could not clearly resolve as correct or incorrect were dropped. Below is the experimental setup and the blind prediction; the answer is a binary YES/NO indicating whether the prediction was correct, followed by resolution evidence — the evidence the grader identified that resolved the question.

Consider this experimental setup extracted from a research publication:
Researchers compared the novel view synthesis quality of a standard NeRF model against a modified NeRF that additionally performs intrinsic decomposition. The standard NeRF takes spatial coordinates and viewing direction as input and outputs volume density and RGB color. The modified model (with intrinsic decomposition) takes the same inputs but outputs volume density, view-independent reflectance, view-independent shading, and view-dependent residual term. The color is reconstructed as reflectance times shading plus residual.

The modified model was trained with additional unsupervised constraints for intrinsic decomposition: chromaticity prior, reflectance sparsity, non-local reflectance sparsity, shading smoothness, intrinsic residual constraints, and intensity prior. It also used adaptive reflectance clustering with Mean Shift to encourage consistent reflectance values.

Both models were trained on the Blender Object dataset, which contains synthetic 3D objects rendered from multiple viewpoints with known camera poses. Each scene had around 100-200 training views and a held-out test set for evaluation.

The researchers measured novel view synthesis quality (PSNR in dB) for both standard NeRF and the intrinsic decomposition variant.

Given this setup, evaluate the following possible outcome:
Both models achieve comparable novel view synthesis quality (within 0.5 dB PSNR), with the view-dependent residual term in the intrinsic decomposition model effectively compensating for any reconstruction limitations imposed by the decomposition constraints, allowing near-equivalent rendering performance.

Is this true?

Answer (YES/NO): YES